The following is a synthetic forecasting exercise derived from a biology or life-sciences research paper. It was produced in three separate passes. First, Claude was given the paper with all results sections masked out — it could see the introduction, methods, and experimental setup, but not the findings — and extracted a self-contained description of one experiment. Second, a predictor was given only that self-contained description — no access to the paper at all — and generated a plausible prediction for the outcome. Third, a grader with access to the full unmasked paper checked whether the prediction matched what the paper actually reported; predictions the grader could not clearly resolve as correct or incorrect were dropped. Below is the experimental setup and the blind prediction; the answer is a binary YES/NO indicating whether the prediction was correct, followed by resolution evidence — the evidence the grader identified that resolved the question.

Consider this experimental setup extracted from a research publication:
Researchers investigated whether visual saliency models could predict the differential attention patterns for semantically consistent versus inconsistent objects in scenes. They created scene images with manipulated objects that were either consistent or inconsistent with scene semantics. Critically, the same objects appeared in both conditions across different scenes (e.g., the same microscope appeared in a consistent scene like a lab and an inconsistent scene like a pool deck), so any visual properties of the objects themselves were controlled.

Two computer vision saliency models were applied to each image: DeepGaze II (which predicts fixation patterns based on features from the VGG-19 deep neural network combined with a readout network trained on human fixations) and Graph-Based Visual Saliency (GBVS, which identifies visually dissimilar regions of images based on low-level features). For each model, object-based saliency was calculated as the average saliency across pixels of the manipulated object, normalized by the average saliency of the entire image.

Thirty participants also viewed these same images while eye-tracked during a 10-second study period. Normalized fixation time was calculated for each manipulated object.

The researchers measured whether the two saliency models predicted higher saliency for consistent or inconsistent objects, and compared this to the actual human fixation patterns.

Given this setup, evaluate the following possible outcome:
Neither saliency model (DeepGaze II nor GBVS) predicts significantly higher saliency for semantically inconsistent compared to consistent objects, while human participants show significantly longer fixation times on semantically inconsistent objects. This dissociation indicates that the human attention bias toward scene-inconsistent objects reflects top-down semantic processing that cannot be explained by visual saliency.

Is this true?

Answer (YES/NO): NO